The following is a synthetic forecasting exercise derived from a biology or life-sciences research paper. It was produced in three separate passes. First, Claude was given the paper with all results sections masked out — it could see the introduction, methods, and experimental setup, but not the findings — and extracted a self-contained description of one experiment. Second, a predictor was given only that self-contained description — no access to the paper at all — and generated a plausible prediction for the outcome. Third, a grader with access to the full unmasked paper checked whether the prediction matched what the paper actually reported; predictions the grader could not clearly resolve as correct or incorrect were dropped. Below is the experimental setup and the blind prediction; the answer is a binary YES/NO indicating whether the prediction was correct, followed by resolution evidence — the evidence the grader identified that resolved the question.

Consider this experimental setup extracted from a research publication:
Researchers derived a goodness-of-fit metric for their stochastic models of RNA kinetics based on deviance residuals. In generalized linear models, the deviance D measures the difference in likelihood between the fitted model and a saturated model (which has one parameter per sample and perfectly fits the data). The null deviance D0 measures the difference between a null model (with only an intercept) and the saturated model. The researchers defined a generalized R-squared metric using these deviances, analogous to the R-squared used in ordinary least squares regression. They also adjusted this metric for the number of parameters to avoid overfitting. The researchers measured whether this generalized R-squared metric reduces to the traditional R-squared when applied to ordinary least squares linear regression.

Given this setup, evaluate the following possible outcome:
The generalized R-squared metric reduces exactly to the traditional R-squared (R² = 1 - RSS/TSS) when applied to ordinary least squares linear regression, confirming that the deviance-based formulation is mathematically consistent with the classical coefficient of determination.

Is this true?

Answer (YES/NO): YES